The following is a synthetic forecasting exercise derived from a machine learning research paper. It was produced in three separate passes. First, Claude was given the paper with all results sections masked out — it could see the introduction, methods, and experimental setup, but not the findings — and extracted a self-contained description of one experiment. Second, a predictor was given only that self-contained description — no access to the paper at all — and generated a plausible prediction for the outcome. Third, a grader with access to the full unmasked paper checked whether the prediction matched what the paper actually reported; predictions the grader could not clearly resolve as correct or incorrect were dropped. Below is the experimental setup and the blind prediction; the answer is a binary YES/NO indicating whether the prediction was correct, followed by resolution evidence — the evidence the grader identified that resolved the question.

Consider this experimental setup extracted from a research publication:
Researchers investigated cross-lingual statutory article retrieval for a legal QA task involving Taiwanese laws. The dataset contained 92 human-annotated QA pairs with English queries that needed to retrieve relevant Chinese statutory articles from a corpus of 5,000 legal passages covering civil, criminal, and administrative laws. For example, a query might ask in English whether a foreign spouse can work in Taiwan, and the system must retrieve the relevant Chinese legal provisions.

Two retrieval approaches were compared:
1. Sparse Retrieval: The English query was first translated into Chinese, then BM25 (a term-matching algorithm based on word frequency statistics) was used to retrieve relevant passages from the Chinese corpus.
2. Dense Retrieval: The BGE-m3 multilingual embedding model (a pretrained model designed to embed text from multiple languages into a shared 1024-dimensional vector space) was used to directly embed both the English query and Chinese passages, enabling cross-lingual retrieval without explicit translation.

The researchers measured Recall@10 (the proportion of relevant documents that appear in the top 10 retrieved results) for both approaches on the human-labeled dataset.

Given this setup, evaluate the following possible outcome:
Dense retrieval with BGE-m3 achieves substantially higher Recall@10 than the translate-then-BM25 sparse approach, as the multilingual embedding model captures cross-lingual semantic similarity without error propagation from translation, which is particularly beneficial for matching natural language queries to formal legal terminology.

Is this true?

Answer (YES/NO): YES